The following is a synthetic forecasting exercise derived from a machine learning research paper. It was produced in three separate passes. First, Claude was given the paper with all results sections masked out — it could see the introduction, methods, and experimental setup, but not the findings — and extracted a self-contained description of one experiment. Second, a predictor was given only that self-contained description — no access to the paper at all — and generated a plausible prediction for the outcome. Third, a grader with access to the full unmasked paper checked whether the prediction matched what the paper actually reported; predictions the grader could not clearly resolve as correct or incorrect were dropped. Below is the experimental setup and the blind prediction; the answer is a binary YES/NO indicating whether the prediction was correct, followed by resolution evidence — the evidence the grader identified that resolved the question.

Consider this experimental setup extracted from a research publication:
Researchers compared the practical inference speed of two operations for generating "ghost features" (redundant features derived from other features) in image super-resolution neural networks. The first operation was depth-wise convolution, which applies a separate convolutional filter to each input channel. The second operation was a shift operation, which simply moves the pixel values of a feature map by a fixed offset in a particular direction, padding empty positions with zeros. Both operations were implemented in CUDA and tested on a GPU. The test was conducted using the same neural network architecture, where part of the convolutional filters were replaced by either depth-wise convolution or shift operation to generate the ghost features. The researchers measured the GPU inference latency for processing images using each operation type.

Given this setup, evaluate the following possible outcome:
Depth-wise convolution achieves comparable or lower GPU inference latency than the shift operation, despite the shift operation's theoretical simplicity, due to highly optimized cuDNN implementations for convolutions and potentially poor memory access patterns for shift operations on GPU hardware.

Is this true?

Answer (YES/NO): NO